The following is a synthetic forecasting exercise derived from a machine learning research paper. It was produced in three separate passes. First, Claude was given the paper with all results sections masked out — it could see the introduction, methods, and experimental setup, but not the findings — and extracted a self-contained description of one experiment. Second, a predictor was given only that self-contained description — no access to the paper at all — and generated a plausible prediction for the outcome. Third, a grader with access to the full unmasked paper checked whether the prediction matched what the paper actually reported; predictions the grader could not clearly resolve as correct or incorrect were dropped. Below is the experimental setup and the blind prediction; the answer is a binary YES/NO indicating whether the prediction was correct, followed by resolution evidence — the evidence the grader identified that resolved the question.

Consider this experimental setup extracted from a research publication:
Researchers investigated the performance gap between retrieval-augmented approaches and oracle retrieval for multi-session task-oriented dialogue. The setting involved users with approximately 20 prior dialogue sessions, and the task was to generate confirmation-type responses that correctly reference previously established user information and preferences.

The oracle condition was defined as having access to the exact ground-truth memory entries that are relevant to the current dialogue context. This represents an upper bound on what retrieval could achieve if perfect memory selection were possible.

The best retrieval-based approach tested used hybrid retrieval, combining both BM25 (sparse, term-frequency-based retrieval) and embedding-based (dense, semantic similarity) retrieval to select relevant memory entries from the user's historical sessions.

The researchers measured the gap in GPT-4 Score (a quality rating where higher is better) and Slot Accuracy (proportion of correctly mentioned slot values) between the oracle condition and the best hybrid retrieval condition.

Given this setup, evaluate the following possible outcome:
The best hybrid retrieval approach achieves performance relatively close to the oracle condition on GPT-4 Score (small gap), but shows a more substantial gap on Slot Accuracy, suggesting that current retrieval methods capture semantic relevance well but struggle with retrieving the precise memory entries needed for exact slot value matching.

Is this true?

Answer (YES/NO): NO